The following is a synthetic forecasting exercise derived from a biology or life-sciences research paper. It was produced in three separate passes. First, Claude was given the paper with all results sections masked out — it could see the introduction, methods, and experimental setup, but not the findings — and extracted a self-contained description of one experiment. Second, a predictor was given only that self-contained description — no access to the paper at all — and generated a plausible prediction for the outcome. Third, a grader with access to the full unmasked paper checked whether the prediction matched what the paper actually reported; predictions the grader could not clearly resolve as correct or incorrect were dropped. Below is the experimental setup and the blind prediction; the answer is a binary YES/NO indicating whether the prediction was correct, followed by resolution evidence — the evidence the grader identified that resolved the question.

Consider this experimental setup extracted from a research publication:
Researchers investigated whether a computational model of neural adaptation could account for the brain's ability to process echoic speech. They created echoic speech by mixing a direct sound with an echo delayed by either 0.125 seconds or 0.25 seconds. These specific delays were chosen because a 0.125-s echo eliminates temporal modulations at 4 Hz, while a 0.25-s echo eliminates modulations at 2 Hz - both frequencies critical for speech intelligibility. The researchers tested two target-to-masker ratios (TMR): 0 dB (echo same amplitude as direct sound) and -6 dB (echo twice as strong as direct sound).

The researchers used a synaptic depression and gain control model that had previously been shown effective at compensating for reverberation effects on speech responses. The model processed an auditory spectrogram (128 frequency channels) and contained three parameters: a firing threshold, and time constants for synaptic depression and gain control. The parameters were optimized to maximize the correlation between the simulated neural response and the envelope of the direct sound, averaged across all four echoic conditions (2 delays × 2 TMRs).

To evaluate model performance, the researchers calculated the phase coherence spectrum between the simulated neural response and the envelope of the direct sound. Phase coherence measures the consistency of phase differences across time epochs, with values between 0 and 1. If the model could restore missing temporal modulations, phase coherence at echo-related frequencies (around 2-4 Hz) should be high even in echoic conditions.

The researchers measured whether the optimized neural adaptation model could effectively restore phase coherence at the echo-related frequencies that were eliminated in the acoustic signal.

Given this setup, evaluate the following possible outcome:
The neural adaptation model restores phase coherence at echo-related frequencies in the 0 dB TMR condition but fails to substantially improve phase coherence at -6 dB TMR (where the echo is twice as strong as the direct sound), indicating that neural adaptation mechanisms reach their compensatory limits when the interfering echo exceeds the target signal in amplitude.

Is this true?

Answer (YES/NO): NO